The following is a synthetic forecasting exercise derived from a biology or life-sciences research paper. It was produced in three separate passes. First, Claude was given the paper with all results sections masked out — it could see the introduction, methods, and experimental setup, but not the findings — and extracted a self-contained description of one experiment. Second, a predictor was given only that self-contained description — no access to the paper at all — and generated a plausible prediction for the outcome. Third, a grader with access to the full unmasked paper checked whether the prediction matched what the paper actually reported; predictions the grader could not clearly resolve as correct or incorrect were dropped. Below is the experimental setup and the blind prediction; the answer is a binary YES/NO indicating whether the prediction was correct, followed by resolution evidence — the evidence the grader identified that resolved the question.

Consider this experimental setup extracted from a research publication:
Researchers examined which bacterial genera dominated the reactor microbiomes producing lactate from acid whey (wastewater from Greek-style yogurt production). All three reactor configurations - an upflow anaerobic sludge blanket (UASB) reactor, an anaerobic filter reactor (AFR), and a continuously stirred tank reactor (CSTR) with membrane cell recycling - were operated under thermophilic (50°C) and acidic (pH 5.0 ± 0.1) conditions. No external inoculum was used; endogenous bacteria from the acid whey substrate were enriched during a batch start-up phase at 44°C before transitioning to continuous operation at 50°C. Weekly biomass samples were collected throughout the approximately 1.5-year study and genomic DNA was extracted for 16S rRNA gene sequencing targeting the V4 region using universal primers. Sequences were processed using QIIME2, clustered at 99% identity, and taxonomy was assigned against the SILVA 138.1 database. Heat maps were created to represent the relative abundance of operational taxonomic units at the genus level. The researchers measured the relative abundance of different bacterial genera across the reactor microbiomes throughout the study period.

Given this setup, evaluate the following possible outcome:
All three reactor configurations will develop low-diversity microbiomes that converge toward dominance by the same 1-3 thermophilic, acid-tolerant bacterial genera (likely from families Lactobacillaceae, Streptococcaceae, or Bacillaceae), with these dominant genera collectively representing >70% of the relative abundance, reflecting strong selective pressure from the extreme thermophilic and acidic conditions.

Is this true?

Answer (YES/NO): YES